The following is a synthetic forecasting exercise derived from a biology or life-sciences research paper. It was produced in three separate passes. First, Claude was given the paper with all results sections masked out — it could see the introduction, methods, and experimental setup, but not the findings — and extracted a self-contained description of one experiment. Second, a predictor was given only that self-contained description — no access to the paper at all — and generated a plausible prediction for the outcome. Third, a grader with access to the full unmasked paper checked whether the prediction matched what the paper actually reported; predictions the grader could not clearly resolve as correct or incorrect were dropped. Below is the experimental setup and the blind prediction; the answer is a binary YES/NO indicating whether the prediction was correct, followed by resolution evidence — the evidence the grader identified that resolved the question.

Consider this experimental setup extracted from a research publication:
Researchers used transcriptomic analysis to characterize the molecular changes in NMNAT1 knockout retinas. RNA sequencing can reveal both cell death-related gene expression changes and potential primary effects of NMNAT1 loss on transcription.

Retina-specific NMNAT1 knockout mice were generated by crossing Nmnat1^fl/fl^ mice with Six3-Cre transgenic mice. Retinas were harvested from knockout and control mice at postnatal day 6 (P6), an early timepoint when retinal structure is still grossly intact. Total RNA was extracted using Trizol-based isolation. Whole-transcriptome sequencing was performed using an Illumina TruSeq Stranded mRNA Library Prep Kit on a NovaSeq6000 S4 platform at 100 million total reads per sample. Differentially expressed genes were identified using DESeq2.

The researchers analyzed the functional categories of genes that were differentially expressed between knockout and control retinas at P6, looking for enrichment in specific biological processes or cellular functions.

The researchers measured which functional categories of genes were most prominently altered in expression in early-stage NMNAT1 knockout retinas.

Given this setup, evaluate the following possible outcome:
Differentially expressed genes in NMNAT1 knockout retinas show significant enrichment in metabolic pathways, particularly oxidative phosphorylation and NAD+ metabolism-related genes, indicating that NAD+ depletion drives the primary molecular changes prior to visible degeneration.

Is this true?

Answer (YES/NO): NO